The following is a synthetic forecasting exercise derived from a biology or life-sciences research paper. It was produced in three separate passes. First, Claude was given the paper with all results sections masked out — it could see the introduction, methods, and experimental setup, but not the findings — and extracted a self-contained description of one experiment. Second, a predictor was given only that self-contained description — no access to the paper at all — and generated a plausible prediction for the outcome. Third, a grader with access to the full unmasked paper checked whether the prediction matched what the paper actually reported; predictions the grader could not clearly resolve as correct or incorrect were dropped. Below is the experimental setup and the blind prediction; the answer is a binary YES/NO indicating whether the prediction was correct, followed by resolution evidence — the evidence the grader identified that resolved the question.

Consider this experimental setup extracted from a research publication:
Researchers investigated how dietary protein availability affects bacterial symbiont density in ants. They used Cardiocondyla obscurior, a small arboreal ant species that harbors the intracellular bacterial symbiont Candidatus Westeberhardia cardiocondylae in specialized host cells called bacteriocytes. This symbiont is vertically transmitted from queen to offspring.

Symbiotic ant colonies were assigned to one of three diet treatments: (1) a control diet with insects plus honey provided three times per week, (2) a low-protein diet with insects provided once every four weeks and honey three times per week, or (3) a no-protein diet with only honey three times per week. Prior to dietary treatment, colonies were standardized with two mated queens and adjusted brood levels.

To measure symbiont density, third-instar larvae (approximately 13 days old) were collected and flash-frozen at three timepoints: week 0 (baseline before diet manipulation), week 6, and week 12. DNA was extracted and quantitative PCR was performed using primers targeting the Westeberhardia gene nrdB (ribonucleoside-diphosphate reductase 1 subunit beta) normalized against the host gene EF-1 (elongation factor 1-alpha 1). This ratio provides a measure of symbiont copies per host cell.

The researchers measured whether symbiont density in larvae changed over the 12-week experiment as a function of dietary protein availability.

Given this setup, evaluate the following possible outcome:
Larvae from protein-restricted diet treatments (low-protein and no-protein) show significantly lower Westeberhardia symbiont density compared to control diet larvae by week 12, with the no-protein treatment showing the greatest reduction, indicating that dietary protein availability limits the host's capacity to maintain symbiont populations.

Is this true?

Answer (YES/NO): NO